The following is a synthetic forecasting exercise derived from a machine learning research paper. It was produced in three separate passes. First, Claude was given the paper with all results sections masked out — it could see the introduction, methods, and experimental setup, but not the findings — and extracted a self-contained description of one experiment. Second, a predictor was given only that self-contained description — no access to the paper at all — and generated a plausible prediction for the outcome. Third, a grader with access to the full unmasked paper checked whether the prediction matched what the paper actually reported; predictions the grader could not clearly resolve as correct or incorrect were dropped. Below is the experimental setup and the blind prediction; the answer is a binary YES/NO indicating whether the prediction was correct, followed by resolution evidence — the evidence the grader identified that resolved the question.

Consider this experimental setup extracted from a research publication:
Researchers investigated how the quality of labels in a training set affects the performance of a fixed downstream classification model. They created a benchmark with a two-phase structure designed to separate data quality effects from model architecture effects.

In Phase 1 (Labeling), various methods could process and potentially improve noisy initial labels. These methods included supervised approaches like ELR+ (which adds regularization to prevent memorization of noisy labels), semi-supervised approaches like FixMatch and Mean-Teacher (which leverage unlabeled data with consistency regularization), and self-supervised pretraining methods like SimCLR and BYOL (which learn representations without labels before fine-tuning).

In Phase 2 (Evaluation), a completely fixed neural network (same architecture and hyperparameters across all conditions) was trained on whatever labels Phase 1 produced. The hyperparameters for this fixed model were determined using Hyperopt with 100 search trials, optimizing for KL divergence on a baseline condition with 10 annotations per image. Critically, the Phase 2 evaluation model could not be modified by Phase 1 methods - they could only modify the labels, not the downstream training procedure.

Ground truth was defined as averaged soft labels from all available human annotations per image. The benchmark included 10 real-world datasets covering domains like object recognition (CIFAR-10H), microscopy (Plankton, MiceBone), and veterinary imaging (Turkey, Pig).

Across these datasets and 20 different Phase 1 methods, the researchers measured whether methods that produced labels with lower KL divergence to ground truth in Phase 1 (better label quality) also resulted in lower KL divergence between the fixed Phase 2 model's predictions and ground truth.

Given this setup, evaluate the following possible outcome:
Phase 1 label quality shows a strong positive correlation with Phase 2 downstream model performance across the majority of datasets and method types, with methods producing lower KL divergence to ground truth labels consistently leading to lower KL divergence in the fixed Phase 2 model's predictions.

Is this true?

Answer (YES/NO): NO